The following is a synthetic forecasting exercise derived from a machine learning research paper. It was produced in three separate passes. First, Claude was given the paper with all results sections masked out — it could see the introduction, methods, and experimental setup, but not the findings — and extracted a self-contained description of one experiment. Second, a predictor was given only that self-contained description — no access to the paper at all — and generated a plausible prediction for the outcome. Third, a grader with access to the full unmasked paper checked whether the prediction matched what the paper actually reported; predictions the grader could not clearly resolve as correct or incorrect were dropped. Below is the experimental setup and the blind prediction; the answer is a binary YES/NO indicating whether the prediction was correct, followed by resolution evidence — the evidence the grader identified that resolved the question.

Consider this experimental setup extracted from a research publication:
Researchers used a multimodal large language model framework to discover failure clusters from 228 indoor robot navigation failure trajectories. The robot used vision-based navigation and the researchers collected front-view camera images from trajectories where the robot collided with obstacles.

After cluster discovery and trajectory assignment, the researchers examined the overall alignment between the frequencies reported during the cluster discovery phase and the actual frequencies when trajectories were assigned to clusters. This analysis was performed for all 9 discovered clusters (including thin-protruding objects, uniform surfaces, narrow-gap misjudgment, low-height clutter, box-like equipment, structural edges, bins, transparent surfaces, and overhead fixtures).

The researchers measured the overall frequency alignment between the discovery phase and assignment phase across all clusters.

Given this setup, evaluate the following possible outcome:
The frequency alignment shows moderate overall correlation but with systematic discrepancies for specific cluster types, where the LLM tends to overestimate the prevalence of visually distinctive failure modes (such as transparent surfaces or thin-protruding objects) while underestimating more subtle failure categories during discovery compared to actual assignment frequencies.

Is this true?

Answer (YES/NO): NO